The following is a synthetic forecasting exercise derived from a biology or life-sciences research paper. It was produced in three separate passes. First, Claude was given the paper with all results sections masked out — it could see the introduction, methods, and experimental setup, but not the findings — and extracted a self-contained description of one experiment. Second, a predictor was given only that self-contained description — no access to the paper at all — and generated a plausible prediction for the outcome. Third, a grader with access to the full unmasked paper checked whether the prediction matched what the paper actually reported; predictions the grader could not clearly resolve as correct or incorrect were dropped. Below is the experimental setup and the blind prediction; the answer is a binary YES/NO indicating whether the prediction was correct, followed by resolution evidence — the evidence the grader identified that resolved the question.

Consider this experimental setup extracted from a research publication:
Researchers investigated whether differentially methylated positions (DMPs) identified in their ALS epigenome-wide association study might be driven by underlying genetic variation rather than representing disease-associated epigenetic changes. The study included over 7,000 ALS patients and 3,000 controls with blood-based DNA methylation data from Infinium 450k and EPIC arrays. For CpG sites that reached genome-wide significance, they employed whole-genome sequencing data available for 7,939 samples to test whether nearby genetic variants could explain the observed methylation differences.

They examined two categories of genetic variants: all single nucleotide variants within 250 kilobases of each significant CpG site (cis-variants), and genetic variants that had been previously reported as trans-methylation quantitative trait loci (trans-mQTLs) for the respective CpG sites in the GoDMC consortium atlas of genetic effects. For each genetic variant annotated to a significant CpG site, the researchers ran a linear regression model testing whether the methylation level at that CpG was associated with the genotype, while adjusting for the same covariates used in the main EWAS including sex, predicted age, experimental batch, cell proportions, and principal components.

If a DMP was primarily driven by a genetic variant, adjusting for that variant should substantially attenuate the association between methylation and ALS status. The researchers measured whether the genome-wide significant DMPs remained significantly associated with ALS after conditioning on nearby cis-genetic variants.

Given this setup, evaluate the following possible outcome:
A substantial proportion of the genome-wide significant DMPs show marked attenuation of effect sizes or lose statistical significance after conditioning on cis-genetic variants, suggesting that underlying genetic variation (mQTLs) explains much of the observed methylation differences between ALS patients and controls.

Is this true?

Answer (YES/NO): NO